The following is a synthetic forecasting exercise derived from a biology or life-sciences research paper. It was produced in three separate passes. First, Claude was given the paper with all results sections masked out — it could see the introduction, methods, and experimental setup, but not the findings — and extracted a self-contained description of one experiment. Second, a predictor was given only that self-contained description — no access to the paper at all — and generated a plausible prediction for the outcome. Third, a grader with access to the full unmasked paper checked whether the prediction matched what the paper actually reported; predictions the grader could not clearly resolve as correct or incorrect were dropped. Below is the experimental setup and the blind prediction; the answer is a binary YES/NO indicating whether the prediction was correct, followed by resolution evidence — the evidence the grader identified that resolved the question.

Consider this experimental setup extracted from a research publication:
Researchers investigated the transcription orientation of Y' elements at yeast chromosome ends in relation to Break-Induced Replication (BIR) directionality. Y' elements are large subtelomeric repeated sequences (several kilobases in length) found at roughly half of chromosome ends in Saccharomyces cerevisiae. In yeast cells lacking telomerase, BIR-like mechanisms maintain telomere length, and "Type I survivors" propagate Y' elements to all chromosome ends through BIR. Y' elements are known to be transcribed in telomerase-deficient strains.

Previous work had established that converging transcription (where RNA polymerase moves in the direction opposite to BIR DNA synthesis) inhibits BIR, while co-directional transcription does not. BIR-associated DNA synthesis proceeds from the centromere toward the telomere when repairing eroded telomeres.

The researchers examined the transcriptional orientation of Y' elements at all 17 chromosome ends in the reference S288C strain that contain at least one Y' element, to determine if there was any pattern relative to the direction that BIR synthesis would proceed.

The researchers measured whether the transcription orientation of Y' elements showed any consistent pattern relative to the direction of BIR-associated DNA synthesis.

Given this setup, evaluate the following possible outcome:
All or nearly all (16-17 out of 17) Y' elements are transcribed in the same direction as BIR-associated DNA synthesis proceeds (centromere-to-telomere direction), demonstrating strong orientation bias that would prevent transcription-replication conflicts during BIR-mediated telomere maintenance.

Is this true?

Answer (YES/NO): YES